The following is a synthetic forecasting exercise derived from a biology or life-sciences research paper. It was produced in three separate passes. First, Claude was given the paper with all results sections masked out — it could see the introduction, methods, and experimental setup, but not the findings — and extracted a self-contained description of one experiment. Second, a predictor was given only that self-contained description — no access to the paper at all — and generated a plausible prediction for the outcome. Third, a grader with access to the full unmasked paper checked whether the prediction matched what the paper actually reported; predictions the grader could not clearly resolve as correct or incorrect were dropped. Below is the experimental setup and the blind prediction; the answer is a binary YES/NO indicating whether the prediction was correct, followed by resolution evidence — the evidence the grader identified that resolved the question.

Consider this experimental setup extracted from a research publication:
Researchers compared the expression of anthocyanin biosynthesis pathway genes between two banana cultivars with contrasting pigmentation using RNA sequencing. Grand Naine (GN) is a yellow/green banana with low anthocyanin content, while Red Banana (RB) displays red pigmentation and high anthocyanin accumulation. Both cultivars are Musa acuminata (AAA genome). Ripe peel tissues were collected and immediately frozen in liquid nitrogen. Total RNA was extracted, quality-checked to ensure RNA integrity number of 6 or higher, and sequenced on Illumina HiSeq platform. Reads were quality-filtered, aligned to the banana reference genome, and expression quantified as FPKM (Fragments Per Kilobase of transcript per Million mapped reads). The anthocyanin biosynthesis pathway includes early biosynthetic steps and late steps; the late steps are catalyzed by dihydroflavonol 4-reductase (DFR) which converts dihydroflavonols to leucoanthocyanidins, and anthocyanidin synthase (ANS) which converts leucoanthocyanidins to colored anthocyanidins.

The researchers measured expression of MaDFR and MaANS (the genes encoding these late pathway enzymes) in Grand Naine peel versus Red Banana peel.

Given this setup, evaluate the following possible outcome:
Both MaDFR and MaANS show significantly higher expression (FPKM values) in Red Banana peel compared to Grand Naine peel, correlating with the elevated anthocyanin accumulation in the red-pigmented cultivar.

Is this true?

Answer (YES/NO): NO